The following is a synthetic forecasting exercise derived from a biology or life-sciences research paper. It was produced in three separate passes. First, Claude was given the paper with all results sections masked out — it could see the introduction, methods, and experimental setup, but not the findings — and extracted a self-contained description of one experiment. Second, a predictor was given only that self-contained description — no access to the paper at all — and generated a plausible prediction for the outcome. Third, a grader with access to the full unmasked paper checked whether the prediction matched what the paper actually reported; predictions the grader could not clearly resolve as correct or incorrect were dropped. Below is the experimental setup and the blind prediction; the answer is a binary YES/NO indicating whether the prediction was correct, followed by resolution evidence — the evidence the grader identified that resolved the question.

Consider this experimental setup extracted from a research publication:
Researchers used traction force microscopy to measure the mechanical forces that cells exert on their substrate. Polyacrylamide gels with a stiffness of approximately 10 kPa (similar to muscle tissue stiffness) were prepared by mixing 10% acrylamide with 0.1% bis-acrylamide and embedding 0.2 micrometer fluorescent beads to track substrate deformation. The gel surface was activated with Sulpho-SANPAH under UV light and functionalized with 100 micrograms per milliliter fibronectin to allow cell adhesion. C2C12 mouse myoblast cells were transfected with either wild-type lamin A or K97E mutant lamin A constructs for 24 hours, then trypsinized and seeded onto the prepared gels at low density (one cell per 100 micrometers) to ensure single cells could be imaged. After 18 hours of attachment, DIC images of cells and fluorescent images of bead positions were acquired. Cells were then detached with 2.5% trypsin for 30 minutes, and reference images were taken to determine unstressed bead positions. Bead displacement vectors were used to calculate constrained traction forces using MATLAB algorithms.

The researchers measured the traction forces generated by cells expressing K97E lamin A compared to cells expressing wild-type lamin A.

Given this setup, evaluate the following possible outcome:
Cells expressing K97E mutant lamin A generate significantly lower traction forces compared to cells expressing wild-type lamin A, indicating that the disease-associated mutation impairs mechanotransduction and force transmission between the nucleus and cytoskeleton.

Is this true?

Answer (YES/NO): YES